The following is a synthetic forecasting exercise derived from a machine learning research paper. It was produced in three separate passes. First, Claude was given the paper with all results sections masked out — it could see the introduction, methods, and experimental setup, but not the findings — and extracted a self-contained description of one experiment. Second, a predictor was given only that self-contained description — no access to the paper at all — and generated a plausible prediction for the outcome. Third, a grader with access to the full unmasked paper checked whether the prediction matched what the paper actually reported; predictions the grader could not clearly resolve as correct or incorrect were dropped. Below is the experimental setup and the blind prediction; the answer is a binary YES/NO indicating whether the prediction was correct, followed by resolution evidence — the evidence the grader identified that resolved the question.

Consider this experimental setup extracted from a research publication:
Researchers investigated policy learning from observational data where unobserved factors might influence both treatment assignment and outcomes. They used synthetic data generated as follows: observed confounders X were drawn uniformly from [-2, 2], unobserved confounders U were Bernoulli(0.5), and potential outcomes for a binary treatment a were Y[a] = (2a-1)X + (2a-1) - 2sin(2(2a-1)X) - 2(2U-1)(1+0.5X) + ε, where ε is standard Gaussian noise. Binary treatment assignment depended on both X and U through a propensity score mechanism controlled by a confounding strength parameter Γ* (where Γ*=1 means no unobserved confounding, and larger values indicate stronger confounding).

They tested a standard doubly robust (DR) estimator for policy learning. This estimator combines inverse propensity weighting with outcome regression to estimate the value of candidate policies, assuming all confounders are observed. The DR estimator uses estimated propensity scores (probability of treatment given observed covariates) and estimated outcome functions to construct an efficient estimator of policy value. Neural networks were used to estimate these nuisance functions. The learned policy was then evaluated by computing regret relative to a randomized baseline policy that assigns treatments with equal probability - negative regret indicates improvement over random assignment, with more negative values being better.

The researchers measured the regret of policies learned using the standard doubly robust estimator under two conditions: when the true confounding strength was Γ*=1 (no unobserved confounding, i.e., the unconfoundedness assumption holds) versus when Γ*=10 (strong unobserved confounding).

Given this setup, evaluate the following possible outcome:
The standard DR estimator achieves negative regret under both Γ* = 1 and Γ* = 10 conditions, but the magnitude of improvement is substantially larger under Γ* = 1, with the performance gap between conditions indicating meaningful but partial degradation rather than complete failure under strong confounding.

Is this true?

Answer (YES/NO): NO